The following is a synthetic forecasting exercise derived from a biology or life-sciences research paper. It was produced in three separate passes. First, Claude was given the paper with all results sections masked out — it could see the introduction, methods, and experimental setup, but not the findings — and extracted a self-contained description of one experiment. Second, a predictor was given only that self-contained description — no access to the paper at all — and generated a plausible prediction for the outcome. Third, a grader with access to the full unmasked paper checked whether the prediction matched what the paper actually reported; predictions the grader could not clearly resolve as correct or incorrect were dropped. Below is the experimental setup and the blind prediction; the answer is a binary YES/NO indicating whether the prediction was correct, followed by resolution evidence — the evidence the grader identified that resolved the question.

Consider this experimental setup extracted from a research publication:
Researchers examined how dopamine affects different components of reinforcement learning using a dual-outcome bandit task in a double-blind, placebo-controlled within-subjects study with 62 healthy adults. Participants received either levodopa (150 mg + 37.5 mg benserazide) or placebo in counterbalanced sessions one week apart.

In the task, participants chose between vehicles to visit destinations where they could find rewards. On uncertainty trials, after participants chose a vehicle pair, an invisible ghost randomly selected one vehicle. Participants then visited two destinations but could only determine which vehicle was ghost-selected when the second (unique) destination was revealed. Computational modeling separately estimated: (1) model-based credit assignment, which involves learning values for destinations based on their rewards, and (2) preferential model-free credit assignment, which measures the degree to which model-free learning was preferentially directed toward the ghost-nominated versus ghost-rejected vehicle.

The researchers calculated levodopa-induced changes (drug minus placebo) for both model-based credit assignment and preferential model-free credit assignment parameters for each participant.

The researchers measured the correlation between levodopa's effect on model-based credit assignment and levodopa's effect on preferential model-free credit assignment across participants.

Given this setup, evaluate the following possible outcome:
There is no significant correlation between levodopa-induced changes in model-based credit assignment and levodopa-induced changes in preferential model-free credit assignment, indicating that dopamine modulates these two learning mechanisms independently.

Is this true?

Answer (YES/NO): NO